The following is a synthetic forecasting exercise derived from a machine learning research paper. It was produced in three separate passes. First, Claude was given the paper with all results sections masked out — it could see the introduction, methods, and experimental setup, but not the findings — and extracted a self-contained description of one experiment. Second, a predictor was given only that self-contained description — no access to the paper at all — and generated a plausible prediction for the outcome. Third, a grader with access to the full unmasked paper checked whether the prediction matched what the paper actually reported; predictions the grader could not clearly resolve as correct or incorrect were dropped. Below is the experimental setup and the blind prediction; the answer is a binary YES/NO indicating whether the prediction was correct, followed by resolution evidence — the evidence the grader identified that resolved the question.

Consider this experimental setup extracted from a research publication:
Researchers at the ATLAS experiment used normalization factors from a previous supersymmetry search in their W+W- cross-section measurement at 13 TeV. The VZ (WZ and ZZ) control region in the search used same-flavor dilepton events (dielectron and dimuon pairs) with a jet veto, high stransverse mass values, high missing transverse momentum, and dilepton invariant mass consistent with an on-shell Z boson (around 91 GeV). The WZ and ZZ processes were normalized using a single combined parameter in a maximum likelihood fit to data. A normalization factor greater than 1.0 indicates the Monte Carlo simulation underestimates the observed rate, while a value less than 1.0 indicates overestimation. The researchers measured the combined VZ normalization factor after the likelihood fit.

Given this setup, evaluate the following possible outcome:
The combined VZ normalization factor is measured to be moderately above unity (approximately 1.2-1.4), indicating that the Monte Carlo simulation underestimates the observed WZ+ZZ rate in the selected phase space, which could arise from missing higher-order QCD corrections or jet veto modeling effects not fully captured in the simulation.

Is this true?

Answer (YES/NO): NO